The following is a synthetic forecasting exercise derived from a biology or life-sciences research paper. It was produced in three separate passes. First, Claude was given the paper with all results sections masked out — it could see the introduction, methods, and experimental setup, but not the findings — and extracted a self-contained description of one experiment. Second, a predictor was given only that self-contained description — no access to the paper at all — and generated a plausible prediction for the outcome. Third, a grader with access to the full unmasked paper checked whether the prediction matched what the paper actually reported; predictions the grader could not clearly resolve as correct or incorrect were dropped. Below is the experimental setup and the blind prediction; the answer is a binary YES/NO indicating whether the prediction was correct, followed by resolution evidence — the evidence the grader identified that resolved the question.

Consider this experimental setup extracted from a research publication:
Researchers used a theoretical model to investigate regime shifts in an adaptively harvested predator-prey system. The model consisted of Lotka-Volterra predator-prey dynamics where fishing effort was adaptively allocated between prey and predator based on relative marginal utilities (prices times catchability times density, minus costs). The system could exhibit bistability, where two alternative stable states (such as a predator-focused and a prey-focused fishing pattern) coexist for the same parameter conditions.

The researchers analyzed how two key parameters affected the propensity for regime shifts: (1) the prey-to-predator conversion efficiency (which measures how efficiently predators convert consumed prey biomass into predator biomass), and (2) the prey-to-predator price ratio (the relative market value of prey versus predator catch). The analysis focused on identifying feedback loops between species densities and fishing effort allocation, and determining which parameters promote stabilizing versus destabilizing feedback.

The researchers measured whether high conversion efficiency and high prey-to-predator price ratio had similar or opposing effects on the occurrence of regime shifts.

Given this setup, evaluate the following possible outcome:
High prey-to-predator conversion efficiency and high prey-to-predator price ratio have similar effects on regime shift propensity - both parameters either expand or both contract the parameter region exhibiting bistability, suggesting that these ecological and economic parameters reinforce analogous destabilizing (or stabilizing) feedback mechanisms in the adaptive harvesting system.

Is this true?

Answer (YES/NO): NO